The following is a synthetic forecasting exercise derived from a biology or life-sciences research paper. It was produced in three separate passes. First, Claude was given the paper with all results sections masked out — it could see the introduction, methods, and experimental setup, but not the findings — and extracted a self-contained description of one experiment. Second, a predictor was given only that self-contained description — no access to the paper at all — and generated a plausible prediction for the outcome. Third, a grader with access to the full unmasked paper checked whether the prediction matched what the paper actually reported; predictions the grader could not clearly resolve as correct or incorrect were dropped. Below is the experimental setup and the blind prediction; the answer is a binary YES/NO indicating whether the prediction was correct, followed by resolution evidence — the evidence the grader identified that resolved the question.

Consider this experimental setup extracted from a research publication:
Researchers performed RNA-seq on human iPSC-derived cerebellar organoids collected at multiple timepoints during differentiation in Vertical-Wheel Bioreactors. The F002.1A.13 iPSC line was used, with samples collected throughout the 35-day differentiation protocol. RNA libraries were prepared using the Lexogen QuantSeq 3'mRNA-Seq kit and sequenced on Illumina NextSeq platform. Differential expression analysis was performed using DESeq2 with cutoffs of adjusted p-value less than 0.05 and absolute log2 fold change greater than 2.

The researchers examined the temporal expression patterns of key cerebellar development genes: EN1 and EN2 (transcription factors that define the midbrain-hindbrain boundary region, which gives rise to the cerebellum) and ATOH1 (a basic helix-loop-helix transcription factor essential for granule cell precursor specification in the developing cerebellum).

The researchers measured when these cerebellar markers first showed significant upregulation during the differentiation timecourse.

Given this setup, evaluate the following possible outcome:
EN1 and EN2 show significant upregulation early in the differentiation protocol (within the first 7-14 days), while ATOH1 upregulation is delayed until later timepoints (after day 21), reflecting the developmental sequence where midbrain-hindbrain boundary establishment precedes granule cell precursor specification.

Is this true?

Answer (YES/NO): NO